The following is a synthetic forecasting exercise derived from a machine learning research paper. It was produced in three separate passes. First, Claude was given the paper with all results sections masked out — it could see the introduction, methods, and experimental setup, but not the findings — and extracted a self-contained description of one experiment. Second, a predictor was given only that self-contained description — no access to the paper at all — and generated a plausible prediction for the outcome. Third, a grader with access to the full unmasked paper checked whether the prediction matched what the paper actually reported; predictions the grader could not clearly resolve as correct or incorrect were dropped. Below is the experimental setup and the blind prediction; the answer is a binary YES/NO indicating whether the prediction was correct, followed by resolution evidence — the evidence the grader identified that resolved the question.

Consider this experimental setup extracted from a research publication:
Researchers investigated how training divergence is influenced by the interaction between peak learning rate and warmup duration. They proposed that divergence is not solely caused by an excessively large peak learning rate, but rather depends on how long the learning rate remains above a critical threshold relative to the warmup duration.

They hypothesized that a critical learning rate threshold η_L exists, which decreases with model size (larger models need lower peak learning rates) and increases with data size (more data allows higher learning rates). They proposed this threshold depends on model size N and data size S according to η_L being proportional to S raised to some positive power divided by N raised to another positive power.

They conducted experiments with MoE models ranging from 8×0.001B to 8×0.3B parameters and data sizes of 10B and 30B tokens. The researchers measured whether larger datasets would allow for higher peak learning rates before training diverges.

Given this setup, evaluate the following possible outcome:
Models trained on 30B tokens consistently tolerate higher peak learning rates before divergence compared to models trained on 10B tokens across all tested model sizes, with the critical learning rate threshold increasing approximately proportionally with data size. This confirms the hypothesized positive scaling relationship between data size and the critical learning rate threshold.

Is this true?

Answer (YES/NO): NO